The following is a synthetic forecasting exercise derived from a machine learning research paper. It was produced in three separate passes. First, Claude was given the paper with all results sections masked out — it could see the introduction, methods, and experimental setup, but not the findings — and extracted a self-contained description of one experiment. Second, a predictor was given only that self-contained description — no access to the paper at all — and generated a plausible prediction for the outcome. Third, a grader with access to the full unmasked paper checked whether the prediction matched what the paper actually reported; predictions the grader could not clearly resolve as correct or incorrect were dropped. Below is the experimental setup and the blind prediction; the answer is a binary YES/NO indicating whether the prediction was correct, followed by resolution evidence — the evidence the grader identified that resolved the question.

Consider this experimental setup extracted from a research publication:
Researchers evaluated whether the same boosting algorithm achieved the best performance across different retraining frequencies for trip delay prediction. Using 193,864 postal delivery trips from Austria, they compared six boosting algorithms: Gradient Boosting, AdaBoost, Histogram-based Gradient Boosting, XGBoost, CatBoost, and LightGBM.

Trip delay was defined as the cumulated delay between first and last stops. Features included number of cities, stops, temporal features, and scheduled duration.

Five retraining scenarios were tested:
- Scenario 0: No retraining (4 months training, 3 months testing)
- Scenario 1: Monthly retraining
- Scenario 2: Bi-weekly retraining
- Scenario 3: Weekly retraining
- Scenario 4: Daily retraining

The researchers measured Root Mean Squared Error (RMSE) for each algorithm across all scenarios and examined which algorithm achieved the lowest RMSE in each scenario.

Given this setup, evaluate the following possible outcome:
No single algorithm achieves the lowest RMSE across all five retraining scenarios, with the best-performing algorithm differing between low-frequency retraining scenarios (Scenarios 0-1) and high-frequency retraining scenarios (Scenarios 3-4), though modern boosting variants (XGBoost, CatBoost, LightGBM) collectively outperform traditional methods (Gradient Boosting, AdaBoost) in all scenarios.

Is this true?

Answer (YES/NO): NO